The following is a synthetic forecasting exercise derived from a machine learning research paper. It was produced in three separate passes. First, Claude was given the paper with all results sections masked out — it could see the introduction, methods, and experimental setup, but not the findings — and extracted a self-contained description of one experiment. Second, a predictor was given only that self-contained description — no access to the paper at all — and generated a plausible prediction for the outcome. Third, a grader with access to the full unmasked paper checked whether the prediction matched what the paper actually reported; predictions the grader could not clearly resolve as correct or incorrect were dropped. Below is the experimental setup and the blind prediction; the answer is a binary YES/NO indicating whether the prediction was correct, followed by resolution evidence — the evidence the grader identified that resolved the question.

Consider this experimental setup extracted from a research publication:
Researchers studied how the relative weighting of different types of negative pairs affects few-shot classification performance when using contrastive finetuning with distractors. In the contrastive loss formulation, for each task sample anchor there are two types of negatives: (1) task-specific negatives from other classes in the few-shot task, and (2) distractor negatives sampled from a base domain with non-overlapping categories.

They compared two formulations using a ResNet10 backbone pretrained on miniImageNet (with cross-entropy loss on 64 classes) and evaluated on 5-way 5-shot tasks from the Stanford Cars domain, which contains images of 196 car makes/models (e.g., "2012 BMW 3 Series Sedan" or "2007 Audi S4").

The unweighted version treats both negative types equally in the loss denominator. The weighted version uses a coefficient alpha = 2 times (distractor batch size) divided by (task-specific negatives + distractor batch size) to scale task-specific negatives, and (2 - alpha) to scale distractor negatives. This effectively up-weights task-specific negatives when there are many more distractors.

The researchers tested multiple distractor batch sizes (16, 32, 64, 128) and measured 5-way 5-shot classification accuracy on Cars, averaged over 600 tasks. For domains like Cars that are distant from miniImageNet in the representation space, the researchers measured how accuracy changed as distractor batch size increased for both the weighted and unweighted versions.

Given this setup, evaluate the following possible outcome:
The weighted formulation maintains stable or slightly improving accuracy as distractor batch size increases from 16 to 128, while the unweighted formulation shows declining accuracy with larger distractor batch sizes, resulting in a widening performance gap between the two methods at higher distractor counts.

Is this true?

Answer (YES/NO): YES